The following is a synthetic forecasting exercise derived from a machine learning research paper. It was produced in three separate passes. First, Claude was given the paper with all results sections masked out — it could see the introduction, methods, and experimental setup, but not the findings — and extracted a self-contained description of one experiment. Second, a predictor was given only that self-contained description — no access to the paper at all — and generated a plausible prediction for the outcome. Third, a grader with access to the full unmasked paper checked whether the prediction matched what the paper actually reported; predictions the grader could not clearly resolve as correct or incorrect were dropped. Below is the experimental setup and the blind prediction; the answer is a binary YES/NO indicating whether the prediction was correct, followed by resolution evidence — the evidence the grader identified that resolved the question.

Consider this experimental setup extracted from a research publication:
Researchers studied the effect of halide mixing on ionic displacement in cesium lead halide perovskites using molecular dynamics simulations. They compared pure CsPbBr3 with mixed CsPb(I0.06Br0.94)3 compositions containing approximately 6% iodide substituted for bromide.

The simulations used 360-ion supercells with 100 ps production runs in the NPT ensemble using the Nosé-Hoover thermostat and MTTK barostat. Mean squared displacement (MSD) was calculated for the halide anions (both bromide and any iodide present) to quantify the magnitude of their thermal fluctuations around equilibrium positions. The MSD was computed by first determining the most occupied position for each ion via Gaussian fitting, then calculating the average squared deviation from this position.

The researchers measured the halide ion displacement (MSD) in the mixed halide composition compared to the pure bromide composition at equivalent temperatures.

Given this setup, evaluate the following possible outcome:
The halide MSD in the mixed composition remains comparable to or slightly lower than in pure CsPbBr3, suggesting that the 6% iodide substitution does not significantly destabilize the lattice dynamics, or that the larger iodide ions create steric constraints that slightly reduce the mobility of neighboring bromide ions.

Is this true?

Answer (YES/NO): NO